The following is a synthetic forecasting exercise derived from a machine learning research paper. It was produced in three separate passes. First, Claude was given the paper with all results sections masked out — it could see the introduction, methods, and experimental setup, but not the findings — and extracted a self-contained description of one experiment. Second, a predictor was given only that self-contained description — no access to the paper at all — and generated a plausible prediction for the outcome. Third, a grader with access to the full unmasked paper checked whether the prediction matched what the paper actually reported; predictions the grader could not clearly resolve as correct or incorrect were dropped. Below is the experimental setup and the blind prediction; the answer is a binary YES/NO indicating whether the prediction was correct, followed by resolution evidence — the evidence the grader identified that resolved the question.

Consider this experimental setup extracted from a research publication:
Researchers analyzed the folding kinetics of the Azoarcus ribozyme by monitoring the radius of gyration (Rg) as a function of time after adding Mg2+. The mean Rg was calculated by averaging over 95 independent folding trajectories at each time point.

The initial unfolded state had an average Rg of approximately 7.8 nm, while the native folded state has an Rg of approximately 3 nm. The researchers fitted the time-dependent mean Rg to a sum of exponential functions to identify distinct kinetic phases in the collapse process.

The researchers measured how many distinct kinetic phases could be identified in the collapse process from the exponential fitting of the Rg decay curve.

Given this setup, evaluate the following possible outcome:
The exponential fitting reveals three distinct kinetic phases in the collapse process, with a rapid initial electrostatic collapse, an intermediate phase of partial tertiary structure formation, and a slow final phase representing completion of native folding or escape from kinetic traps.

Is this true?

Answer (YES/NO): YES